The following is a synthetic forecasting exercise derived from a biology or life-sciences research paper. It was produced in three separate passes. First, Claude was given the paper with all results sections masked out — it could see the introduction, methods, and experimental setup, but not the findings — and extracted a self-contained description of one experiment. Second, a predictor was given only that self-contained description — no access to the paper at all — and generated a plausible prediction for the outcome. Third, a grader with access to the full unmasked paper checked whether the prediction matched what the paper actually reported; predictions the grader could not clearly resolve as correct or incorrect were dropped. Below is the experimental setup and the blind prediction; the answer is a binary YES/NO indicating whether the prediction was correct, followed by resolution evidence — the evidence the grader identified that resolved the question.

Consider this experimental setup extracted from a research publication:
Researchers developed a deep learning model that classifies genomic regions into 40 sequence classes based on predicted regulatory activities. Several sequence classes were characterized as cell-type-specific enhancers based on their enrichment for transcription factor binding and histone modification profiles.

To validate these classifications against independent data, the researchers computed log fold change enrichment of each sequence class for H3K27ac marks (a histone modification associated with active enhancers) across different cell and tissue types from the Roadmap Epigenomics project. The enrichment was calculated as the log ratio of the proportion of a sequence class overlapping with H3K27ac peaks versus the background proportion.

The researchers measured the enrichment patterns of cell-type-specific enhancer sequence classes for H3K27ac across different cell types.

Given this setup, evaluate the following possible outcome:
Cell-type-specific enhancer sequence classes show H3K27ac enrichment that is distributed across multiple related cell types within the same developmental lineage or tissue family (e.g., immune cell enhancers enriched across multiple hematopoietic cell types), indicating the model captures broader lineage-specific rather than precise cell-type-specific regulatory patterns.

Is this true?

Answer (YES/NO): NO